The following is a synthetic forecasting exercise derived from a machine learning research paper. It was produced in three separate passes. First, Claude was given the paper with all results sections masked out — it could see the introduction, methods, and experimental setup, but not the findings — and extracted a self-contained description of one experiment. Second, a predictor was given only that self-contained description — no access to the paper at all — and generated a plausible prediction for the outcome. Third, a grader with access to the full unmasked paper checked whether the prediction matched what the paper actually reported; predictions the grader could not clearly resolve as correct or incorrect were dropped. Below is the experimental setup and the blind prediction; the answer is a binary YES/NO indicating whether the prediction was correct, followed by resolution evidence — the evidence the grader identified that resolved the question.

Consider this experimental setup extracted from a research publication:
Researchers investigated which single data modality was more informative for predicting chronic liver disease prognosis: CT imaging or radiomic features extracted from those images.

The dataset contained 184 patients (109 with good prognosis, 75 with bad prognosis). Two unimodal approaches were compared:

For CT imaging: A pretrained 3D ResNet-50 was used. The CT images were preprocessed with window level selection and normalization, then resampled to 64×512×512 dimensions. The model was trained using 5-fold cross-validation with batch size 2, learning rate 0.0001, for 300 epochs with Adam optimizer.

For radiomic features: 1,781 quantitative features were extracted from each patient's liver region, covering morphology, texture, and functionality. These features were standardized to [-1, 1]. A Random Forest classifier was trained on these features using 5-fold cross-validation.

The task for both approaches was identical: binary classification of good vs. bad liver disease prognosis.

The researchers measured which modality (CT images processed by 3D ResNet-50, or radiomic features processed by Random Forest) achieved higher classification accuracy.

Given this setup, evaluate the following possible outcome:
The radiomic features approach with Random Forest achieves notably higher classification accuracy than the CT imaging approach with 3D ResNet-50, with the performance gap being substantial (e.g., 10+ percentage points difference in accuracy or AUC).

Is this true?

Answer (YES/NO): NO